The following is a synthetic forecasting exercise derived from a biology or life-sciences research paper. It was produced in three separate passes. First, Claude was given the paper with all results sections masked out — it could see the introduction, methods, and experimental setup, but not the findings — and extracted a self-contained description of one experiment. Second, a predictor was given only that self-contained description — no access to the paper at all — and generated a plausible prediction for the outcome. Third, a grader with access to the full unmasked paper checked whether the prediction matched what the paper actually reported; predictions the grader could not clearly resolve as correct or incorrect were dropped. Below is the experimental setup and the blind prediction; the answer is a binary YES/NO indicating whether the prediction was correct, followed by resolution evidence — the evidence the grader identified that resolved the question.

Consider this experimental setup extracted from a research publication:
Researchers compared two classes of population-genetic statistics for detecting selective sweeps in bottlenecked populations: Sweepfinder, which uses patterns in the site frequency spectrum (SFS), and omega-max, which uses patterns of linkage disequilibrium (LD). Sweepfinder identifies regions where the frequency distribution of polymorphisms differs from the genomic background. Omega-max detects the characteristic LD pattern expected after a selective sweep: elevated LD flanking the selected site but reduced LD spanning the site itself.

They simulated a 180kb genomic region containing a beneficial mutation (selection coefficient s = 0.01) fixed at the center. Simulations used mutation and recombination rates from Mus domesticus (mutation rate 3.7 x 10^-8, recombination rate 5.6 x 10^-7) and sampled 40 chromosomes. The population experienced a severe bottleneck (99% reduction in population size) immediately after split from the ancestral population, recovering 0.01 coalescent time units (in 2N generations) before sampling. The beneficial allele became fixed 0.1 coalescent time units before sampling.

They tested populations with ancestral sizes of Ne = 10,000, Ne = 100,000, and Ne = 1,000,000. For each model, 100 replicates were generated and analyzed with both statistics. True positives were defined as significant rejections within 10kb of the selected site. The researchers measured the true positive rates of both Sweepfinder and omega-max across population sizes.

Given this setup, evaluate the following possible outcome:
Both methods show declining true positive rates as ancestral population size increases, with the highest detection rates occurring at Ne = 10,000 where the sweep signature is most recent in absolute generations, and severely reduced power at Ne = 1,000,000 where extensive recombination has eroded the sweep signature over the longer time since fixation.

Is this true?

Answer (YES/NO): NO